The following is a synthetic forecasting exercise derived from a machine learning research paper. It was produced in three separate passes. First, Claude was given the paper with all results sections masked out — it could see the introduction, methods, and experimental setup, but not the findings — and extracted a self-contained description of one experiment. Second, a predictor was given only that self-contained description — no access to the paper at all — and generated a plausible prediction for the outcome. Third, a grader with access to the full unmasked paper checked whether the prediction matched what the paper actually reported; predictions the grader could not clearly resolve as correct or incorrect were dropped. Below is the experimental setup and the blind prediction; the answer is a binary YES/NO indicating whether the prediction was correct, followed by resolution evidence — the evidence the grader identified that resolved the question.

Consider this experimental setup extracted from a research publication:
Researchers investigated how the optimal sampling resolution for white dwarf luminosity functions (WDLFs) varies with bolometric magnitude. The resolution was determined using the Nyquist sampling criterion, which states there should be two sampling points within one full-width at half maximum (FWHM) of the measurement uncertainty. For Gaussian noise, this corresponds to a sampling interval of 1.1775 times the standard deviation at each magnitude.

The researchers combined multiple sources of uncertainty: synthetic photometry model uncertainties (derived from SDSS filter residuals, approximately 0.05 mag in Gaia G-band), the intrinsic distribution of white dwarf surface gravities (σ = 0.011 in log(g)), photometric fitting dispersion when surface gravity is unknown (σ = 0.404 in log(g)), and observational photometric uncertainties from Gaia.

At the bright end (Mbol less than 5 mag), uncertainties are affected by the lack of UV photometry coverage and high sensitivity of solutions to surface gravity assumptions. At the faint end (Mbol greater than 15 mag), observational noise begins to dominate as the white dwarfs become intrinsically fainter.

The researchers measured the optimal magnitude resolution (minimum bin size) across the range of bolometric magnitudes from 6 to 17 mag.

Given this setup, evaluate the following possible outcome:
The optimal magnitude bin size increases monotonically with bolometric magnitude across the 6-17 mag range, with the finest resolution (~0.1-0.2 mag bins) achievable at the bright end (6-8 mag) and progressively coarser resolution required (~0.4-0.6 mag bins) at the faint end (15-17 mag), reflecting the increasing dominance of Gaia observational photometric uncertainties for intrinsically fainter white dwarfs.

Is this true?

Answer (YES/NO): NO